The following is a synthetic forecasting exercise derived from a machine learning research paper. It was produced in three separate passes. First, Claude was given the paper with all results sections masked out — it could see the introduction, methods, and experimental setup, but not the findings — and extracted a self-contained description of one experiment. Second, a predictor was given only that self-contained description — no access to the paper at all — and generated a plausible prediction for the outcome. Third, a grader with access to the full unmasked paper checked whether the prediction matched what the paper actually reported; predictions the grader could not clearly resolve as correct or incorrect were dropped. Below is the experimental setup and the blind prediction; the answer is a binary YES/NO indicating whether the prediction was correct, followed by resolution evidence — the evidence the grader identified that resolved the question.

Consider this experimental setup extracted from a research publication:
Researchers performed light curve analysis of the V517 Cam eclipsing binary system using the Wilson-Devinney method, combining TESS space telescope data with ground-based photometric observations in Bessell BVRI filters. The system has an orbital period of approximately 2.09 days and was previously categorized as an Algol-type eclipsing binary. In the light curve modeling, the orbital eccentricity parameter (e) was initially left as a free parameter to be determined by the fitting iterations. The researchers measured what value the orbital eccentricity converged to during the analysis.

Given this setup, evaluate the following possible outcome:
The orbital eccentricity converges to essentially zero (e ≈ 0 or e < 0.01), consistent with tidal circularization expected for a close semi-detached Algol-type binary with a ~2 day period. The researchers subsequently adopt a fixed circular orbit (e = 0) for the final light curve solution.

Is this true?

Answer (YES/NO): YES